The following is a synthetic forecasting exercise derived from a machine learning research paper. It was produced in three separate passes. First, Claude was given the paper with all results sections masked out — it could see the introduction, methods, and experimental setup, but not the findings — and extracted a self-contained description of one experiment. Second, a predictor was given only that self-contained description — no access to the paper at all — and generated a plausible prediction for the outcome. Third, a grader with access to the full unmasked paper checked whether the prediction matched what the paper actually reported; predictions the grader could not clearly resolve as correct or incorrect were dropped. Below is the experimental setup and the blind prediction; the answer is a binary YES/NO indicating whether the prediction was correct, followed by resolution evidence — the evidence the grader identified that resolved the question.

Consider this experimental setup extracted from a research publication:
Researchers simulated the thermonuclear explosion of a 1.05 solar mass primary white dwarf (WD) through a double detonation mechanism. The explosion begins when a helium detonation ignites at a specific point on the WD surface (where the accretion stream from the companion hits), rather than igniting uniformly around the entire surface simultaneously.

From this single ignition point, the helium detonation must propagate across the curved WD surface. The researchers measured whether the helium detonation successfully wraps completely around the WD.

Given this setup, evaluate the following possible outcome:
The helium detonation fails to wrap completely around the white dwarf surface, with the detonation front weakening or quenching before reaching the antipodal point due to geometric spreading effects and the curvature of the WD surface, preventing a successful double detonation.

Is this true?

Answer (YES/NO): NO